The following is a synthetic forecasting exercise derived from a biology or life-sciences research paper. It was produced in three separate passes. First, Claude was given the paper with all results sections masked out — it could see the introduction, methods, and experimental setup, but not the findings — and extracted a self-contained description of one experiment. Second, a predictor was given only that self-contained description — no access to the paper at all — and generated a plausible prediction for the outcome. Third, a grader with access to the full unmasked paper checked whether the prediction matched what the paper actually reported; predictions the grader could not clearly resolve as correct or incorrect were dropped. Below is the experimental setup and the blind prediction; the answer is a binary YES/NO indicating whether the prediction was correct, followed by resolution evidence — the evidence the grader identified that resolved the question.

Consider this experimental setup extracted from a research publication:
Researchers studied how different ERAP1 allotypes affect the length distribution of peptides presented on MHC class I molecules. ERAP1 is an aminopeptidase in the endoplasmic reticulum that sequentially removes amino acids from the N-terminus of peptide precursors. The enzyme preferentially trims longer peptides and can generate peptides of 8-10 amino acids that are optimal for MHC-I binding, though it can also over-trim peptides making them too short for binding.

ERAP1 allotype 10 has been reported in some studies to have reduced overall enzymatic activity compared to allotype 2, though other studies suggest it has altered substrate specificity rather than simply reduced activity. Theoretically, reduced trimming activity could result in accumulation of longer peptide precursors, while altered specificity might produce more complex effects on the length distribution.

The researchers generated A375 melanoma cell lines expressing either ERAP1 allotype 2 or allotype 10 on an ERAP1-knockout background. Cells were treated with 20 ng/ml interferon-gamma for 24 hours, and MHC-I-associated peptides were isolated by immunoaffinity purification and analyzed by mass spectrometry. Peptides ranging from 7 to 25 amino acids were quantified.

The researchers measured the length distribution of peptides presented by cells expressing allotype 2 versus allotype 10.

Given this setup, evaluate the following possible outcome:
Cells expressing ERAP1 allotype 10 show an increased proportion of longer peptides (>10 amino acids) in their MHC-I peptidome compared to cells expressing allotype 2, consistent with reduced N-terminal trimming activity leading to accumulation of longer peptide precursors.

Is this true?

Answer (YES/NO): NO